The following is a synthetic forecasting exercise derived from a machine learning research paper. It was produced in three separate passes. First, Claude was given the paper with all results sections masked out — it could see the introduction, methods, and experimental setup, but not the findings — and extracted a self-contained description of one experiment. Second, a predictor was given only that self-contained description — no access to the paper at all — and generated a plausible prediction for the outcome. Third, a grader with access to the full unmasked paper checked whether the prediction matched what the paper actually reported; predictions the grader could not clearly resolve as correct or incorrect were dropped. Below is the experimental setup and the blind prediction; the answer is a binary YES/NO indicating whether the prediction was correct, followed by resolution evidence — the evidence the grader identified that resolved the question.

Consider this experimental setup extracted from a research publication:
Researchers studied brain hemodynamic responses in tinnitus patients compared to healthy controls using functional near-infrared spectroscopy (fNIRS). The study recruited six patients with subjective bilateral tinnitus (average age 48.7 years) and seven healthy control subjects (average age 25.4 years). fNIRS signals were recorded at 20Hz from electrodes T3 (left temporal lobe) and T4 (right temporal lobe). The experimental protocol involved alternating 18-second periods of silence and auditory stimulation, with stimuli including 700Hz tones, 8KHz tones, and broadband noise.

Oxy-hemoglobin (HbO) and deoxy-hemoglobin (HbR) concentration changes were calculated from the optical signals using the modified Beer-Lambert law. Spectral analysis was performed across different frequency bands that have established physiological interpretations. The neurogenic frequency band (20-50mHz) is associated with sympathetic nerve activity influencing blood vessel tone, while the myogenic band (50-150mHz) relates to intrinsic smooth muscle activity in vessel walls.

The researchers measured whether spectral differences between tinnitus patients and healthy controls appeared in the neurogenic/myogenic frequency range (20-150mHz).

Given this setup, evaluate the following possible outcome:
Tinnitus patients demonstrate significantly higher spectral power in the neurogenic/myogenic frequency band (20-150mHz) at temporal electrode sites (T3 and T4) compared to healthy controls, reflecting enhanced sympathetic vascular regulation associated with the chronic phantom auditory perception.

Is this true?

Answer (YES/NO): NO